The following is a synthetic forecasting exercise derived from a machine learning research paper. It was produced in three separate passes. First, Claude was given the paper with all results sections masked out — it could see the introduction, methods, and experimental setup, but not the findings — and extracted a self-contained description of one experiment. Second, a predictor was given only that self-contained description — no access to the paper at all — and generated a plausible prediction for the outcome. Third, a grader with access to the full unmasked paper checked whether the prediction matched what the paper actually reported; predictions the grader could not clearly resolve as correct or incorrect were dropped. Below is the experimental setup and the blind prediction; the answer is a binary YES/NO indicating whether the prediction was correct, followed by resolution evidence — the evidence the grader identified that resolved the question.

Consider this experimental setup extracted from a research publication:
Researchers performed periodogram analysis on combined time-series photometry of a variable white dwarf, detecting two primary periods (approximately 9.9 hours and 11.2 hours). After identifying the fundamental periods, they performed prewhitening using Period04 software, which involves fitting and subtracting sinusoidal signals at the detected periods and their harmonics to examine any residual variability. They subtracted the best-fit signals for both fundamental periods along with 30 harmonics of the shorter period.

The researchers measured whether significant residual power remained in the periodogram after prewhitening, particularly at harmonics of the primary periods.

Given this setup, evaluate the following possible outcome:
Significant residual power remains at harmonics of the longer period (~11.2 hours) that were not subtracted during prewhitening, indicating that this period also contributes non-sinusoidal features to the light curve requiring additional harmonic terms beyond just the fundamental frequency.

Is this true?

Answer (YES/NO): NO